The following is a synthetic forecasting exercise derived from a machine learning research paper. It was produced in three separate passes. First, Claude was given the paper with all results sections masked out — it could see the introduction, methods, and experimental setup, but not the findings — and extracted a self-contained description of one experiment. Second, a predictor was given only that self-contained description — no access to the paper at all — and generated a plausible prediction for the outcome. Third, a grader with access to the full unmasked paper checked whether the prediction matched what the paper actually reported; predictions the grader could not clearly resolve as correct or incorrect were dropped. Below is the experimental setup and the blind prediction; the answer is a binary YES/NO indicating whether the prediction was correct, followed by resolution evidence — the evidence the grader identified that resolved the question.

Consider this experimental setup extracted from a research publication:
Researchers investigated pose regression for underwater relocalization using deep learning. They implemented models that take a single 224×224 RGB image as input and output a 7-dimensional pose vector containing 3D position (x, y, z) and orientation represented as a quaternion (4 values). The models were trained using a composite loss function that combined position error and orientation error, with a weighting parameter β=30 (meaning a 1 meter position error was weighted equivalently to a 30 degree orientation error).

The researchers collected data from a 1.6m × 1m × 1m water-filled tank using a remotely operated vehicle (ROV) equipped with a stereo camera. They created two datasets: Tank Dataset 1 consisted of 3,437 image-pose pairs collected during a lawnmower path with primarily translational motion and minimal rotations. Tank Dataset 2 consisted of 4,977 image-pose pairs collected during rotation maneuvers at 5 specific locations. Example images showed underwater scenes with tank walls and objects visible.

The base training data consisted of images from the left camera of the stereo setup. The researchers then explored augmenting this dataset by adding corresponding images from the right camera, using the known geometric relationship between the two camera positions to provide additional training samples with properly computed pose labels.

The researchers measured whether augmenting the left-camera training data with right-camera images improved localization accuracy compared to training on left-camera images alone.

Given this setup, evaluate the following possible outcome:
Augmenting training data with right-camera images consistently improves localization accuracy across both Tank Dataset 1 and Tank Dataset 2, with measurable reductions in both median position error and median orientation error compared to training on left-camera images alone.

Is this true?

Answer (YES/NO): NO